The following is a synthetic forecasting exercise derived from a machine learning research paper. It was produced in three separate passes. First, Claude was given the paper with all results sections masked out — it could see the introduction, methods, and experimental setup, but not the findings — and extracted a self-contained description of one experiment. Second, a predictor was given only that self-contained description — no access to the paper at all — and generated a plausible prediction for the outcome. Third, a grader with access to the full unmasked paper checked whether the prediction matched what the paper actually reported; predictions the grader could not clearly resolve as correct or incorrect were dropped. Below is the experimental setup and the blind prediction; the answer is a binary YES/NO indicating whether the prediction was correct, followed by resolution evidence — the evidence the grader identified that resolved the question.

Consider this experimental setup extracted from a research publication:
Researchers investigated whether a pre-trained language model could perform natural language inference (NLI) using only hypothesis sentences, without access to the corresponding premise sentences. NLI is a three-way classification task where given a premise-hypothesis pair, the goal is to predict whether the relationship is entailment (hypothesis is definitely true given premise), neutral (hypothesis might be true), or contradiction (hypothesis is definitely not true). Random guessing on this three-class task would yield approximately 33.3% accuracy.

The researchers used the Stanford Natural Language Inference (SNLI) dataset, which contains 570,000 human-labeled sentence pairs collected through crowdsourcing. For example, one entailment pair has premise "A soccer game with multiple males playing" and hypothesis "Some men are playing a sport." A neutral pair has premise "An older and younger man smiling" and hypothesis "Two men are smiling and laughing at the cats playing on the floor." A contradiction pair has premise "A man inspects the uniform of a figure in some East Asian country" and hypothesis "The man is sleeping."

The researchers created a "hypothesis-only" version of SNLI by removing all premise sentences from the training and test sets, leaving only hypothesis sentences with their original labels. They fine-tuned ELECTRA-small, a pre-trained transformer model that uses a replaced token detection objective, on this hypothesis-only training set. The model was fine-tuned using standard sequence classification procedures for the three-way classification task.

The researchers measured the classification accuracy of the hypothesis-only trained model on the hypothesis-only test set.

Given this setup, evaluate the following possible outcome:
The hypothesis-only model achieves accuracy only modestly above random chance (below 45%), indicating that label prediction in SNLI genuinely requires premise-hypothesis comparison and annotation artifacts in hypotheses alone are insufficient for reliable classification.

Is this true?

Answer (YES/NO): NO